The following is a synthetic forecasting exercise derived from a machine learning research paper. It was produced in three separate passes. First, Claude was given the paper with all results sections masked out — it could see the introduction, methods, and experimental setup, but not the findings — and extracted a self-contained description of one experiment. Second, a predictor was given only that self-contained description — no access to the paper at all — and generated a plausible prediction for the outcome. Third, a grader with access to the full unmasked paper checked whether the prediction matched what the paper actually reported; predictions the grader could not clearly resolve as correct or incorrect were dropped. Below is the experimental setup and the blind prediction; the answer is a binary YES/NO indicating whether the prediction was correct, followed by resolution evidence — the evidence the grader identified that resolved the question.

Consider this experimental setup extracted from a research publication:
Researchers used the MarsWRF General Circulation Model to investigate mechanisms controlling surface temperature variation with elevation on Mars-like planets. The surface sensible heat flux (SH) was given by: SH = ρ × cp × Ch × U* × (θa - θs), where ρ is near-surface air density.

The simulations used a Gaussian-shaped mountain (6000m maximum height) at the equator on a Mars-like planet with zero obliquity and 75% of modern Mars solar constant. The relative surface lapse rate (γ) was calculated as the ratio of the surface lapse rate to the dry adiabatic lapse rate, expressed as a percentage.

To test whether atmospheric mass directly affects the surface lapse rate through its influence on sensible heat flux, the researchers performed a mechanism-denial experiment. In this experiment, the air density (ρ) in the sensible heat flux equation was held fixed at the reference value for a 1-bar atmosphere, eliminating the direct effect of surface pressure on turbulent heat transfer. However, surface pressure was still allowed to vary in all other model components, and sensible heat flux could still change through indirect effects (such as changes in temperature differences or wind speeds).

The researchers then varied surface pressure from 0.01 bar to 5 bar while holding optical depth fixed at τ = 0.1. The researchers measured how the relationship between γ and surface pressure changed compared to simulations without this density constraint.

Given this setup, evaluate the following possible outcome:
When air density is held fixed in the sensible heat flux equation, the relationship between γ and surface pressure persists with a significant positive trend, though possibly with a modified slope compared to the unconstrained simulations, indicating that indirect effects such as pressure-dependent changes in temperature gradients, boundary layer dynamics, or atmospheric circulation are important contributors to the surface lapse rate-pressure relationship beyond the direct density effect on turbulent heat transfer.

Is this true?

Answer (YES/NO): YES